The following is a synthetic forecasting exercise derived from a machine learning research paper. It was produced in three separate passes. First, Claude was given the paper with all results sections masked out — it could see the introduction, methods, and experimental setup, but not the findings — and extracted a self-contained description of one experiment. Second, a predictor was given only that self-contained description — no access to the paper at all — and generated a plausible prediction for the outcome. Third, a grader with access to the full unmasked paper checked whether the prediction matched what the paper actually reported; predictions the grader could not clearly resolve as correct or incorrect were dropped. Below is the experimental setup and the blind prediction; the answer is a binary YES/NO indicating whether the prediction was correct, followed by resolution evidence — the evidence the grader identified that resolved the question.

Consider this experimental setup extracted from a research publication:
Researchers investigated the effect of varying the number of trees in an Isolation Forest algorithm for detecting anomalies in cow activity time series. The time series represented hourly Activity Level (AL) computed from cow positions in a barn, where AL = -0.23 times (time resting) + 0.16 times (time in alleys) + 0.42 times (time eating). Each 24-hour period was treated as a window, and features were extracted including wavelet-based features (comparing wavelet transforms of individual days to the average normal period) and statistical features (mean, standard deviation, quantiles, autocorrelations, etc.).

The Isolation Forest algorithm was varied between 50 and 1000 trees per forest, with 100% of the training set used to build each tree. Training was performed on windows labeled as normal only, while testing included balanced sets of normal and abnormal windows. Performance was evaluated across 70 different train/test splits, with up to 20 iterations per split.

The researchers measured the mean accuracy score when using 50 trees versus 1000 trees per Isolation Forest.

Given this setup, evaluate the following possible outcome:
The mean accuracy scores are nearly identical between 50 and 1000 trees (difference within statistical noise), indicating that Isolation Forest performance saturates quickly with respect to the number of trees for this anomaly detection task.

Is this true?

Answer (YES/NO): NO